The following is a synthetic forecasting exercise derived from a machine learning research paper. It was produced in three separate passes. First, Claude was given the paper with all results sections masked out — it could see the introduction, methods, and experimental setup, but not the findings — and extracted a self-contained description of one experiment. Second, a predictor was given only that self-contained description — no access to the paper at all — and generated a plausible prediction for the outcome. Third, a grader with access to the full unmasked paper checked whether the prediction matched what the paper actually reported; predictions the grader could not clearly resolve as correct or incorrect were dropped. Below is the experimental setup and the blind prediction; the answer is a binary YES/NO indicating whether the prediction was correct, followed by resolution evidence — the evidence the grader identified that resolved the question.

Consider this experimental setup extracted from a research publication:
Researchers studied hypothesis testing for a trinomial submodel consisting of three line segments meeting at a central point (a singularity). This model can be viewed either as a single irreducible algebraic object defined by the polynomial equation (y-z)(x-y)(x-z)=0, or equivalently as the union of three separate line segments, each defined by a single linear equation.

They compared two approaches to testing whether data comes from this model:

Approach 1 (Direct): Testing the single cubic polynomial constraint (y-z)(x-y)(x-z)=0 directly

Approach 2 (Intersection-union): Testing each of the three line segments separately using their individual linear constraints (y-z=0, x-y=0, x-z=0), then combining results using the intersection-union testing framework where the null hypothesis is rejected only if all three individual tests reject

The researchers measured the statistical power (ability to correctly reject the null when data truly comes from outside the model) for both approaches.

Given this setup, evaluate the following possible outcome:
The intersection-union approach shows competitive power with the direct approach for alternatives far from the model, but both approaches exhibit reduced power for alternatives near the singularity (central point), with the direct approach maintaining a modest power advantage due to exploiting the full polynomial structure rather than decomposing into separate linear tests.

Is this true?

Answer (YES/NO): NO